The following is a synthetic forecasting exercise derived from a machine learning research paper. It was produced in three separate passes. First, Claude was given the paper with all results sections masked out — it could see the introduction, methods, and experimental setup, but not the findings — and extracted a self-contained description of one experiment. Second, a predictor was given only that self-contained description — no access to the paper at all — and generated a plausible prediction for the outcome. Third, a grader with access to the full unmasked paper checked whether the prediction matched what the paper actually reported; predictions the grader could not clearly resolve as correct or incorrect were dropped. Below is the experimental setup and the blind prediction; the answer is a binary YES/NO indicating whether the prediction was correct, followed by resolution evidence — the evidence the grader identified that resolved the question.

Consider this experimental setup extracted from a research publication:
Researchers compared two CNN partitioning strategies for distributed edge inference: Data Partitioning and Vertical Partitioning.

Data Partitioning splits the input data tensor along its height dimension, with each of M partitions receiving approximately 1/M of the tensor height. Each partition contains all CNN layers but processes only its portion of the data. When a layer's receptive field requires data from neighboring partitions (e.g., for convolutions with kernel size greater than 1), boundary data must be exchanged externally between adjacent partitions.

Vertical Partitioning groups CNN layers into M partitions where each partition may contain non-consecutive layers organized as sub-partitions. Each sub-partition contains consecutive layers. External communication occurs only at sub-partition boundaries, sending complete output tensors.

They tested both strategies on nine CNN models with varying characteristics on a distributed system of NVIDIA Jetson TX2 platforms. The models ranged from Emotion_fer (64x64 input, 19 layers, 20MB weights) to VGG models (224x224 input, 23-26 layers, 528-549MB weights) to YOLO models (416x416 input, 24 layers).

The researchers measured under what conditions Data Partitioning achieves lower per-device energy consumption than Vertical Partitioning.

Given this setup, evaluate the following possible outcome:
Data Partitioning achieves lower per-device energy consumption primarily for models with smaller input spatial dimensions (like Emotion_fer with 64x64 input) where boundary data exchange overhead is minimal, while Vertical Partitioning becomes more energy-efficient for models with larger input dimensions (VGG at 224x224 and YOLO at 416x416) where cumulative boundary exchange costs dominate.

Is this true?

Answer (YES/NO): NO